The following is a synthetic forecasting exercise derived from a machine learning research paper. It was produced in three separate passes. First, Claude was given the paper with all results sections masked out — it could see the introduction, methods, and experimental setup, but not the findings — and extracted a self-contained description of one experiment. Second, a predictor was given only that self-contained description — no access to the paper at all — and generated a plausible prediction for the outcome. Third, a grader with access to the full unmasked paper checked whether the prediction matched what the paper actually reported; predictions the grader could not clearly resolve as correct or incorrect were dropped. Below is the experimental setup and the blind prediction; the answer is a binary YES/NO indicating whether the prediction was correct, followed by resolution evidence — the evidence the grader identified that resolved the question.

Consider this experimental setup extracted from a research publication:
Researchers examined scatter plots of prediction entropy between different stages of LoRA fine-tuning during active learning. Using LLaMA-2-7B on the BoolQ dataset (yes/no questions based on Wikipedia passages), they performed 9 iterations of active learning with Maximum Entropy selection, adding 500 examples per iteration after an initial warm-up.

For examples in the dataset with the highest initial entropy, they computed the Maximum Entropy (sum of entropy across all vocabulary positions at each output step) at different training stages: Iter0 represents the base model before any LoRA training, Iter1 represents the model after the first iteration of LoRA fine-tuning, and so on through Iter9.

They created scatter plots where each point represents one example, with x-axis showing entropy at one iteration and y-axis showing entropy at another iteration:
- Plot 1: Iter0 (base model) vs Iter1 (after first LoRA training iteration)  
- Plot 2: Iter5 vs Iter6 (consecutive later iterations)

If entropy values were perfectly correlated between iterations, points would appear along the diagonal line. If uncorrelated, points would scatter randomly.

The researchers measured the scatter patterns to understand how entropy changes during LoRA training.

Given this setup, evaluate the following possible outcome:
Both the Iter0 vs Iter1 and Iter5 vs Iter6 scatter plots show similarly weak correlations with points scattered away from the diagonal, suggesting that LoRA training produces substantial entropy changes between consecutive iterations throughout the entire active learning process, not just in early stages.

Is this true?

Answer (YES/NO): NO